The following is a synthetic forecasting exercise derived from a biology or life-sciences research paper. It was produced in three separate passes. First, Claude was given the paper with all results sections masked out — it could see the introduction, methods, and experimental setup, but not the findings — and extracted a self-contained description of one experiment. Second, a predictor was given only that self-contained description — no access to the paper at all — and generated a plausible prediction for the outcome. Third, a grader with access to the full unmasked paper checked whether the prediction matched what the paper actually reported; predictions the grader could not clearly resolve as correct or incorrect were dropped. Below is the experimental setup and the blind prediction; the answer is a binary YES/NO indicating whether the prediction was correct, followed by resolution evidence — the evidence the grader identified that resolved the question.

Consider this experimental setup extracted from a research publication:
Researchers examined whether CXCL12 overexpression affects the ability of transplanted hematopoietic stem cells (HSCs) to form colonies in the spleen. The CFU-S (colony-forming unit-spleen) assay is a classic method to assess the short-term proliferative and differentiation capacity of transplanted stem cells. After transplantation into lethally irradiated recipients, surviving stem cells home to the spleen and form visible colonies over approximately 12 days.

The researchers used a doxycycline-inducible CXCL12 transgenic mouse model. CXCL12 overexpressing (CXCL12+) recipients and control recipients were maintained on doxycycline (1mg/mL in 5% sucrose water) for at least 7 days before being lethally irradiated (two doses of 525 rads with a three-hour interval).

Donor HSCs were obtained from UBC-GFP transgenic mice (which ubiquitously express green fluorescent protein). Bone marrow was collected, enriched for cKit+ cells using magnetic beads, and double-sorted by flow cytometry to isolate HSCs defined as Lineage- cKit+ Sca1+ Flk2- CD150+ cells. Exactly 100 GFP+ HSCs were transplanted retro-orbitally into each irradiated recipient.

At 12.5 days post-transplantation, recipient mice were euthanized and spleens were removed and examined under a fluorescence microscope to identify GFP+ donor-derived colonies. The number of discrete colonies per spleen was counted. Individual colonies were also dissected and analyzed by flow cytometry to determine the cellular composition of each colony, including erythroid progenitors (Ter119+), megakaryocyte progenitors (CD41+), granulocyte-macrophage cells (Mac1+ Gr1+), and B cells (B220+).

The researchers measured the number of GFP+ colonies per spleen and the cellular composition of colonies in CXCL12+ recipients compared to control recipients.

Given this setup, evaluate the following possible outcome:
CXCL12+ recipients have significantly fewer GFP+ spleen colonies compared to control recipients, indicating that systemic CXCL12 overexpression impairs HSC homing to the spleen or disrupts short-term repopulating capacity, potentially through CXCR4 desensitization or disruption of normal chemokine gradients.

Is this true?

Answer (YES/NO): NO